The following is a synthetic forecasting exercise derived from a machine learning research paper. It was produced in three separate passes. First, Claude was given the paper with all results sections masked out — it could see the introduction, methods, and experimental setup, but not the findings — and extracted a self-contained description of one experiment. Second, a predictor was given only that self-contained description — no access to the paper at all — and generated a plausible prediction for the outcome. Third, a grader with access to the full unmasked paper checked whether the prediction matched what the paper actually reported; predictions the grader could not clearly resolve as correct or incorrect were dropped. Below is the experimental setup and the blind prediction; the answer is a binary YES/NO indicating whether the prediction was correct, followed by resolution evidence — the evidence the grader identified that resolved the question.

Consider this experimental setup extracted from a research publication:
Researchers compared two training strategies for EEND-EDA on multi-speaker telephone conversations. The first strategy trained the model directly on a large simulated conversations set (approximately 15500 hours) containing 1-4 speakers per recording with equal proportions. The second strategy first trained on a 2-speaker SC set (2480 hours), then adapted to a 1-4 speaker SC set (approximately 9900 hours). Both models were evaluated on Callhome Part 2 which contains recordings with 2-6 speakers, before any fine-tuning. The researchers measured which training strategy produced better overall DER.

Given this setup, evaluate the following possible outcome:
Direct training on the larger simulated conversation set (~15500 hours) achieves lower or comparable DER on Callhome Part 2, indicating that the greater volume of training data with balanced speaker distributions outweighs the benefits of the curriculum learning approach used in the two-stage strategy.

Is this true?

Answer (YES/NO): NO